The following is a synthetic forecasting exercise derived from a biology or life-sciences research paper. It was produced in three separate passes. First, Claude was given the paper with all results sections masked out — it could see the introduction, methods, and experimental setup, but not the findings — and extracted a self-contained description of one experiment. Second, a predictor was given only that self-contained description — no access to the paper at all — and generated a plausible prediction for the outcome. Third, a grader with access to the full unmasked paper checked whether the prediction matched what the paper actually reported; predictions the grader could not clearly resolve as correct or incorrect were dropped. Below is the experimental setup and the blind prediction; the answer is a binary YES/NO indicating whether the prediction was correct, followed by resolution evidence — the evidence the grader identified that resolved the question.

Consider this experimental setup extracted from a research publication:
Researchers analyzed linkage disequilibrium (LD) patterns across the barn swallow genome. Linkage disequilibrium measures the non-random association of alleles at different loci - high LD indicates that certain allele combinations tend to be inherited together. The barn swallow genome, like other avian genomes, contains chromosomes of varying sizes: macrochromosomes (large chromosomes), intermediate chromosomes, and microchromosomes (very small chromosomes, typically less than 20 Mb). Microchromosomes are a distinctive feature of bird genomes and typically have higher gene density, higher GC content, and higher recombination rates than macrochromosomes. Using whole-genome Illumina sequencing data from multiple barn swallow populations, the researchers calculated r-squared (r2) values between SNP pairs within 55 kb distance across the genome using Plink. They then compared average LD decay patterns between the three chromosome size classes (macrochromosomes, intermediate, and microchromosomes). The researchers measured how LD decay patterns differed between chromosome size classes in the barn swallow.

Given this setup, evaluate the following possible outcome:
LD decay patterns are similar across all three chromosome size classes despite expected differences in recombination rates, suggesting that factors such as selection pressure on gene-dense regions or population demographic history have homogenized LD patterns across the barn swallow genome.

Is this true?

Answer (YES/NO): NO